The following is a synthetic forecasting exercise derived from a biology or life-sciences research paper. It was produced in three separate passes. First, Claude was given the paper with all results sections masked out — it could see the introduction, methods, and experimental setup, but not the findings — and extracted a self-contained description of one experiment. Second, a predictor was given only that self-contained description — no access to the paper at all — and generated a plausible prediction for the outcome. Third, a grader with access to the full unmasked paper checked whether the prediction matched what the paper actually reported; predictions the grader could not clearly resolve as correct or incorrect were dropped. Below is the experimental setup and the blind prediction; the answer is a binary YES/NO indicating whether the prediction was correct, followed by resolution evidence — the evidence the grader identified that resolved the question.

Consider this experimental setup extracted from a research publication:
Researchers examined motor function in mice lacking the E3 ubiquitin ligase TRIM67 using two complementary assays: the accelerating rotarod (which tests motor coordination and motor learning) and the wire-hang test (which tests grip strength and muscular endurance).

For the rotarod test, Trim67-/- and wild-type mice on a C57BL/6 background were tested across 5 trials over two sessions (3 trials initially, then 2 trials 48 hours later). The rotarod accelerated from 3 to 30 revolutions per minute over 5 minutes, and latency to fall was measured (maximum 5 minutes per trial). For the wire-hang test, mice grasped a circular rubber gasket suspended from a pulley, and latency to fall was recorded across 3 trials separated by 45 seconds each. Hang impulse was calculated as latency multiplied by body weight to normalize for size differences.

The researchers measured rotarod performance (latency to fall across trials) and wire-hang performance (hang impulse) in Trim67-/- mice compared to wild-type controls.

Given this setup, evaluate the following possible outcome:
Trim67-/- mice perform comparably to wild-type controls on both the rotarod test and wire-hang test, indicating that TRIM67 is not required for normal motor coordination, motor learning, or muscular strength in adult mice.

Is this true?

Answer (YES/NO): NO